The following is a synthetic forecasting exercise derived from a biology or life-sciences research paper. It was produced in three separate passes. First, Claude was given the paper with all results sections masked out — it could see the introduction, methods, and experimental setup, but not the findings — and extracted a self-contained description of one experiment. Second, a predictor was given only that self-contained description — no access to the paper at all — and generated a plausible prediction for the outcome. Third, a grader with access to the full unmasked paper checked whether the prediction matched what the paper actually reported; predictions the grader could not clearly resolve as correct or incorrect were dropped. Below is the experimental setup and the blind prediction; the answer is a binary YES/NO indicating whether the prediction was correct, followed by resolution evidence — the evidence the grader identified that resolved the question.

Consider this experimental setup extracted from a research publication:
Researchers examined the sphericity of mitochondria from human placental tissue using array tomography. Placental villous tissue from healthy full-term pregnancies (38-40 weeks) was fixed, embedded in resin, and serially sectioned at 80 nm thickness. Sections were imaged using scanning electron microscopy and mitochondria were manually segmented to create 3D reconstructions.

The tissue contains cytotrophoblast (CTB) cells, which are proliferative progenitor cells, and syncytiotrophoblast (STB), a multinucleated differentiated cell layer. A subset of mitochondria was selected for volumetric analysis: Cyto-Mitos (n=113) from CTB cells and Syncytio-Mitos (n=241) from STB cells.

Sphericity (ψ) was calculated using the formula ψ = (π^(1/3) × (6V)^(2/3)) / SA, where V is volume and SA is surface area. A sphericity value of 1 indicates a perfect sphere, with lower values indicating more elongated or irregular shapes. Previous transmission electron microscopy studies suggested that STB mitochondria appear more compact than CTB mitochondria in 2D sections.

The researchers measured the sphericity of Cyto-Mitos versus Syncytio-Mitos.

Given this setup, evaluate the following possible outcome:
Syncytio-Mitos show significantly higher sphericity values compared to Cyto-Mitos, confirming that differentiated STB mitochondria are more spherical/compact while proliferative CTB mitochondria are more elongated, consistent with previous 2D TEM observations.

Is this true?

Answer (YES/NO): YES